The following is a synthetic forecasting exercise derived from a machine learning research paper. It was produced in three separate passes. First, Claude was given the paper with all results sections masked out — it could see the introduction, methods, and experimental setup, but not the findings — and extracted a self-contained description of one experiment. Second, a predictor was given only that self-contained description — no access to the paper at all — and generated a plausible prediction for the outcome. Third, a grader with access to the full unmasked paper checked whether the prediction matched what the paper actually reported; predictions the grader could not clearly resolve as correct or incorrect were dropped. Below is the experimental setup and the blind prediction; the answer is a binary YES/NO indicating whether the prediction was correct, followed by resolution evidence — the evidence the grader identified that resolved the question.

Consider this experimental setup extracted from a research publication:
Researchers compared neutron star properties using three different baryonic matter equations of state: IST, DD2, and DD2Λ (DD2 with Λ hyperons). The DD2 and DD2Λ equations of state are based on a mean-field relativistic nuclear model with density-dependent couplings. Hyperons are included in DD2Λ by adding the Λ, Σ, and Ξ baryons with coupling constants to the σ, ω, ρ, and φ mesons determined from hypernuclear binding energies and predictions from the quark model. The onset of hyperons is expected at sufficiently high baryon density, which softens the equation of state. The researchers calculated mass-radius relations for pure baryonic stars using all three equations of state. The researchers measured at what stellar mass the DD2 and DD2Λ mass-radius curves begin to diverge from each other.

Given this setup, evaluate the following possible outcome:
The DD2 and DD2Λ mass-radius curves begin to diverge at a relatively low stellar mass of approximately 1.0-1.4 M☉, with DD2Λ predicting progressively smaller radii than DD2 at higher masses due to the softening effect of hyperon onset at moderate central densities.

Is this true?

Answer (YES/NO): NO